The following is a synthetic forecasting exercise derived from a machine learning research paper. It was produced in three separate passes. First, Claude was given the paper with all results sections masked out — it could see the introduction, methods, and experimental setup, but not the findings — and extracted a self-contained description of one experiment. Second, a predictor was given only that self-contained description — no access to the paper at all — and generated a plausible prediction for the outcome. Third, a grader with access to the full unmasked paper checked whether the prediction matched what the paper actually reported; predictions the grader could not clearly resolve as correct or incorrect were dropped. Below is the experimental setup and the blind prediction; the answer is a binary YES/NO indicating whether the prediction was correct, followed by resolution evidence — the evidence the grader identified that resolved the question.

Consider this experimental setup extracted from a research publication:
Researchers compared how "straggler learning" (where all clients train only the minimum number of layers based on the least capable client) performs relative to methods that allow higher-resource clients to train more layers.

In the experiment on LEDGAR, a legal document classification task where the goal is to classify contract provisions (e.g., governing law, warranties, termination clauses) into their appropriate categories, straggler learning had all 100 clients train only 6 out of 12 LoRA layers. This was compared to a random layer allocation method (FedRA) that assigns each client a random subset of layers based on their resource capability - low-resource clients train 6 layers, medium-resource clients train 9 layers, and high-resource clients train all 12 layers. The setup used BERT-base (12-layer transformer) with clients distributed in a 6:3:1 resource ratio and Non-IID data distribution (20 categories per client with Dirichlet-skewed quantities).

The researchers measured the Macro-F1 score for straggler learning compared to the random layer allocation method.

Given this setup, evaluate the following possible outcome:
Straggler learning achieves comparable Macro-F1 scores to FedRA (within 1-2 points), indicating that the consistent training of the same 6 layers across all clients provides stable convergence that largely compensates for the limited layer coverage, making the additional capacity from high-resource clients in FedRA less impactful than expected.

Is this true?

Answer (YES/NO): NO